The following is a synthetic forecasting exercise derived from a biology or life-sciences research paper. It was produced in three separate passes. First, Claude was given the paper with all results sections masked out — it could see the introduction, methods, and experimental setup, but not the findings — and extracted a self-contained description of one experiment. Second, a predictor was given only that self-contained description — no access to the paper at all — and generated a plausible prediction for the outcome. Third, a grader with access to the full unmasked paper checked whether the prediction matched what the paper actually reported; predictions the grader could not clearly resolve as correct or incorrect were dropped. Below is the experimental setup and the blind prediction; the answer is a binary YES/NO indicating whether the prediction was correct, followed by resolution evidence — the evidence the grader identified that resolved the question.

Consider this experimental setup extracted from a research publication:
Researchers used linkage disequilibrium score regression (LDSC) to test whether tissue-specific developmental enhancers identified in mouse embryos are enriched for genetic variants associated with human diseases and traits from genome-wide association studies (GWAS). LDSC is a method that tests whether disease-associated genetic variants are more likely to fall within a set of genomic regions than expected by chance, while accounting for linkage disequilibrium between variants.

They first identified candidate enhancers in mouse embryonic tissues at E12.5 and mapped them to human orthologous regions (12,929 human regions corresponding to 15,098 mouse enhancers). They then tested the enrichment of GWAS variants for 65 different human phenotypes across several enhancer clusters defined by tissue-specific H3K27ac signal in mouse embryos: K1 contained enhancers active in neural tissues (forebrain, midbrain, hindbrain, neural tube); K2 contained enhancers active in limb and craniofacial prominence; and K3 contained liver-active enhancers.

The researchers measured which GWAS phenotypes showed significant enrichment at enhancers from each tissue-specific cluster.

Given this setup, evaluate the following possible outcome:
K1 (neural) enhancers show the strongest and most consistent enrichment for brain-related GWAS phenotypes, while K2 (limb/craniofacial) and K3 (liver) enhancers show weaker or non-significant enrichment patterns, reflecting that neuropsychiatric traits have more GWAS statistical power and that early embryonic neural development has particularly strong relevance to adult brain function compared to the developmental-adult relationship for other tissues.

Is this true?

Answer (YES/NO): NO